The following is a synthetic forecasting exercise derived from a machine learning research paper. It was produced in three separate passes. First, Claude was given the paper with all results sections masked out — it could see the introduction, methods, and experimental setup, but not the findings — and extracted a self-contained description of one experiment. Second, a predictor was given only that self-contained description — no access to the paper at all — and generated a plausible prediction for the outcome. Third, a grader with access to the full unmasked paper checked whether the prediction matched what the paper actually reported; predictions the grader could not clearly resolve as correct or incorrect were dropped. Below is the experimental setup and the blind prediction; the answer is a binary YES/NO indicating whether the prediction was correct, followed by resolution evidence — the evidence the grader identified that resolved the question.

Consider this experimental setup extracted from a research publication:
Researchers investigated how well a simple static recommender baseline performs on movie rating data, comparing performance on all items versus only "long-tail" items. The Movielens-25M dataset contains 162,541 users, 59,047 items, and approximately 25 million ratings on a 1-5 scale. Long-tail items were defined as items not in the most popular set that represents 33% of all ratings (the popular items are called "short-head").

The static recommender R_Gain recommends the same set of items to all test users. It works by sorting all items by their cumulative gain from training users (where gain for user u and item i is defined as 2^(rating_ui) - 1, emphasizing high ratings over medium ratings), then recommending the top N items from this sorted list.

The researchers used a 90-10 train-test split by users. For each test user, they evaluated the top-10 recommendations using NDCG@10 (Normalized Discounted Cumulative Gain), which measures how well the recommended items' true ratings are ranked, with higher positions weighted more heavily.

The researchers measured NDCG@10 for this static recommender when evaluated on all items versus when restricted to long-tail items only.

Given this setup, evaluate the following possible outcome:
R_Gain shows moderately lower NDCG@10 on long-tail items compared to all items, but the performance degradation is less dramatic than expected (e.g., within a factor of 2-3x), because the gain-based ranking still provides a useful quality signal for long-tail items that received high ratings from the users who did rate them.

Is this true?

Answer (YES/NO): NO